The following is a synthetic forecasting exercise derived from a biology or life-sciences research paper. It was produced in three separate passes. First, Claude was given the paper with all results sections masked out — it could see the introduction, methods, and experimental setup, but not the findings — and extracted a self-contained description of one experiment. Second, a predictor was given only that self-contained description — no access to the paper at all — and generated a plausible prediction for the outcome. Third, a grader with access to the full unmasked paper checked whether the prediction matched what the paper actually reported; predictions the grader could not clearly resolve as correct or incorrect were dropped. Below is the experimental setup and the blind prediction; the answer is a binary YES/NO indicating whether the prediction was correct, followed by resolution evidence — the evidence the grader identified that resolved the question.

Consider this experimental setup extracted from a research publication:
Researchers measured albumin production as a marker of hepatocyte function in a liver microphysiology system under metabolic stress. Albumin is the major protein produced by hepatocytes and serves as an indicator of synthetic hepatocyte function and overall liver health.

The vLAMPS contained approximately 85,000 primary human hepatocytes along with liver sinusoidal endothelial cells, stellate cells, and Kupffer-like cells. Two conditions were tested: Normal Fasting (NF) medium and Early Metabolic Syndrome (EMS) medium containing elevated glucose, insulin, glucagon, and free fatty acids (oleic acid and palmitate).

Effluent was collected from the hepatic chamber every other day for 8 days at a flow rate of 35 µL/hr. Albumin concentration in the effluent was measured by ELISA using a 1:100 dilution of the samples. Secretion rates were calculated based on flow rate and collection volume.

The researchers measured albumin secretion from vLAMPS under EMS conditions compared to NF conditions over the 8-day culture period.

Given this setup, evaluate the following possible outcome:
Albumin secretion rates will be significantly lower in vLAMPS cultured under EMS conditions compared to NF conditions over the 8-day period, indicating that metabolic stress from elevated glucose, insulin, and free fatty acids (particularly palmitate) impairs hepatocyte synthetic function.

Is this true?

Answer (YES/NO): NO